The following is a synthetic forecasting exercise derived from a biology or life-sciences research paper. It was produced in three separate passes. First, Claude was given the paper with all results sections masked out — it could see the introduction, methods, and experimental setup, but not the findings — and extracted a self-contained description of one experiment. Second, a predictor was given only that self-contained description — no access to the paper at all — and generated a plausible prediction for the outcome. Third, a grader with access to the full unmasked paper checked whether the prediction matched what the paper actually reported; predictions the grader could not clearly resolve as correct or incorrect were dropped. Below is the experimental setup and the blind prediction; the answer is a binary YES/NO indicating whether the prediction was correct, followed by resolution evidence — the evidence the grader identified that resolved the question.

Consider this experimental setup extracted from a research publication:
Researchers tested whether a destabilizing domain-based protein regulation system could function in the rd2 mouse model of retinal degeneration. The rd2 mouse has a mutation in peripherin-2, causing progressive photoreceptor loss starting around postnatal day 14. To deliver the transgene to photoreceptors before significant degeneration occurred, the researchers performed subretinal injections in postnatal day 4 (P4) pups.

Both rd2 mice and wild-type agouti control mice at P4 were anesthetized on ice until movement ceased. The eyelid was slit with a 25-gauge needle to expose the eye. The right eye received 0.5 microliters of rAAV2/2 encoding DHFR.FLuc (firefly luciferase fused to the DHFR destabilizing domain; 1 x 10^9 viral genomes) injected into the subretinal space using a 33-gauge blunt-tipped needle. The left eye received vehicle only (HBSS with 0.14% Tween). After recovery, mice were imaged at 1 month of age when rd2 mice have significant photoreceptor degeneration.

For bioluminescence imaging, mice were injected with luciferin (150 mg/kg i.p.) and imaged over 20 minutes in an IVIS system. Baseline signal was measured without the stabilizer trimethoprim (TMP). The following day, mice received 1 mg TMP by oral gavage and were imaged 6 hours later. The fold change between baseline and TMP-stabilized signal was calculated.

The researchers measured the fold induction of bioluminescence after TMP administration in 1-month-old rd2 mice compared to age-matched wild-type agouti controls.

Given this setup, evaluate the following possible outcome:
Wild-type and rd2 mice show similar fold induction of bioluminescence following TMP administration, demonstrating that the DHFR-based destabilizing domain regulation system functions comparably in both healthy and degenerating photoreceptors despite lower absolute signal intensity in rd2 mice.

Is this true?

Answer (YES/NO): YES